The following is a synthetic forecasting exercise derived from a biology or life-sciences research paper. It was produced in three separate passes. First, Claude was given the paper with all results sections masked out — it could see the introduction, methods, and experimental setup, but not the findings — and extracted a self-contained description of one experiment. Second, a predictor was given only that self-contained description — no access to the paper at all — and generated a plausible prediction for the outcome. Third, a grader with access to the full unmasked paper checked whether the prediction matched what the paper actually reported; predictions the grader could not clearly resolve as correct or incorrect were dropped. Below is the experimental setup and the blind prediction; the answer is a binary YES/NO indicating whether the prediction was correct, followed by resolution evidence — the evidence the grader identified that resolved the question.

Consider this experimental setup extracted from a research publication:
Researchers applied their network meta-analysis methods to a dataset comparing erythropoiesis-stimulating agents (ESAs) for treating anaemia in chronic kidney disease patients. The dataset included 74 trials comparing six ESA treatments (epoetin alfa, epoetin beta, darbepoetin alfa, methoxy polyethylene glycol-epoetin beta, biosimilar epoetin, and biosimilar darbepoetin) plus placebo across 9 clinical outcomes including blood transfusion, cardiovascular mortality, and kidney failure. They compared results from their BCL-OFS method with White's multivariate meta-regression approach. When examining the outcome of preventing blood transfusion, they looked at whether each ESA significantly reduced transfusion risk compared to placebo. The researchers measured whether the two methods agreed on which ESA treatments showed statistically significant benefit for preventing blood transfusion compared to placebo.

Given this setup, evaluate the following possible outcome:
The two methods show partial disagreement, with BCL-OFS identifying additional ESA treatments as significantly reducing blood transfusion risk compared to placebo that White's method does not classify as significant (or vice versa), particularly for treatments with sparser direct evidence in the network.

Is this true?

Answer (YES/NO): YES